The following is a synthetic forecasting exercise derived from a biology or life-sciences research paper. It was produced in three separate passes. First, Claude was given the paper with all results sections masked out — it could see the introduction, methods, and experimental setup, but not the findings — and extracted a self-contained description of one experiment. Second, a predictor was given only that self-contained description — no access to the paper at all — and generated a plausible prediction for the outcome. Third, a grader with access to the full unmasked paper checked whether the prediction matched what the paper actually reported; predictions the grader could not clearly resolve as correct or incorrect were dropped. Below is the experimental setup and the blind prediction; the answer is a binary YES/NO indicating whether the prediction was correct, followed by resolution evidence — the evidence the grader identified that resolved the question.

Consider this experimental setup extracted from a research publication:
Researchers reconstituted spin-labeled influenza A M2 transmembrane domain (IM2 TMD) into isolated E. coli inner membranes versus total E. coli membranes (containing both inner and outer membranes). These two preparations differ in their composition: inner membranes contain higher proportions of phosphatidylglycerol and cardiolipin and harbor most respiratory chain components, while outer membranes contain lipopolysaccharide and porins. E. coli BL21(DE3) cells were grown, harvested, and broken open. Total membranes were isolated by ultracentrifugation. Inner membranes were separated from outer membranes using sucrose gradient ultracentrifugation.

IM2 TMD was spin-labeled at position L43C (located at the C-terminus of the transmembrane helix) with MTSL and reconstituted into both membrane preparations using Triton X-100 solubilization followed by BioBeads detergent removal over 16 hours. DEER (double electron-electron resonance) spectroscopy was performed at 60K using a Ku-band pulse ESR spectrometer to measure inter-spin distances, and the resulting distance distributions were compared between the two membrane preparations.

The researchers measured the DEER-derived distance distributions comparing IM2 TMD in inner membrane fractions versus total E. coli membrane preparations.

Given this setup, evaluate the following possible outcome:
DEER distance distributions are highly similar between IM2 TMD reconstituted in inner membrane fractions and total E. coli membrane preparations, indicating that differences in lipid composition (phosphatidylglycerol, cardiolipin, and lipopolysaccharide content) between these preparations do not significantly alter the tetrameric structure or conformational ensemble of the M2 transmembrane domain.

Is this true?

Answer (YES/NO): YES